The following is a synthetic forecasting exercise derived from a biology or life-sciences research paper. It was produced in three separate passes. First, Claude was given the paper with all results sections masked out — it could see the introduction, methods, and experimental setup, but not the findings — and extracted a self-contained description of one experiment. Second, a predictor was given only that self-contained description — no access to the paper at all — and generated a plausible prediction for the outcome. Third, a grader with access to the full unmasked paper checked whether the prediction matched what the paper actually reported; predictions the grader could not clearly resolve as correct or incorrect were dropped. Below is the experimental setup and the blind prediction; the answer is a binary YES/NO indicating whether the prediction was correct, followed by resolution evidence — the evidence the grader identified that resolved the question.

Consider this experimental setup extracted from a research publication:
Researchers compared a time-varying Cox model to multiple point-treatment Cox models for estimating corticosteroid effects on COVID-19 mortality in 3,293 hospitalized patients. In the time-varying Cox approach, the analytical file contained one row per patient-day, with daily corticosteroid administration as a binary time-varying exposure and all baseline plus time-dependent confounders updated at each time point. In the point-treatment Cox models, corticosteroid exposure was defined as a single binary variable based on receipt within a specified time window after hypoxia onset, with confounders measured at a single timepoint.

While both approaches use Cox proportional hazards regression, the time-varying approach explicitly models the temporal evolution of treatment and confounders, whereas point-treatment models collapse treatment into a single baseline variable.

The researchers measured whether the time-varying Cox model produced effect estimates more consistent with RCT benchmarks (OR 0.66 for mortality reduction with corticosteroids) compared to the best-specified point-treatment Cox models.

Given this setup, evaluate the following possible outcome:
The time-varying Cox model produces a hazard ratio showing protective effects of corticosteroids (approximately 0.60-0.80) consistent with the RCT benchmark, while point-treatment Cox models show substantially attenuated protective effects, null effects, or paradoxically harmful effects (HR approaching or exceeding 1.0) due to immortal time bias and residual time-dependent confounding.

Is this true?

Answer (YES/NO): NO